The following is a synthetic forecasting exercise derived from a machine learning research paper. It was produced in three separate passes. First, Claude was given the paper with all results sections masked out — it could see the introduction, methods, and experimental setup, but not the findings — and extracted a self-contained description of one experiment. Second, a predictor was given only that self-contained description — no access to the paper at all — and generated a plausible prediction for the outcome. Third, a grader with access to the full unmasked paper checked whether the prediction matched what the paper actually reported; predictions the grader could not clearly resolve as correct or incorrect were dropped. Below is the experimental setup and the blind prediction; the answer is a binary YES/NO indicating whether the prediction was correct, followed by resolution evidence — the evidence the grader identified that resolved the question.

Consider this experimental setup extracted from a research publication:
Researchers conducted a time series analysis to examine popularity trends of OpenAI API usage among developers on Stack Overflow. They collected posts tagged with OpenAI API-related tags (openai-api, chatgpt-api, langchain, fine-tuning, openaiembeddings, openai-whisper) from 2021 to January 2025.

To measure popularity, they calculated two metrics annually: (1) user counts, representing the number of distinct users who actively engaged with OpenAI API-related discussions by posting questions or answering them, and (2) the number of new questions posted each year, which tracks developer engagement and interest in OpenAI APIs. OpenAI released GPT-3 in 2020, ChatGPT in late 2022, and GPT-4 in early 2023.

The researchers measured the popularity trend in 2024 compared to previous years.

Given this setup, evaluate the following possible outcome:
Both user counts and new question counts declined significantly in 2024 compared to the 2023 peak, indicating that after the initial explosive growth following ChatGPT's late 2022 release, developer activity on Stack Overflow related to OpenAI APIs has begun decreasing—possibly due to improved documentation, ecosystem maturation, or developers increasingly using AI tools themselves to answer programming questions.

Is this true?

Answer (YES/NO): NO